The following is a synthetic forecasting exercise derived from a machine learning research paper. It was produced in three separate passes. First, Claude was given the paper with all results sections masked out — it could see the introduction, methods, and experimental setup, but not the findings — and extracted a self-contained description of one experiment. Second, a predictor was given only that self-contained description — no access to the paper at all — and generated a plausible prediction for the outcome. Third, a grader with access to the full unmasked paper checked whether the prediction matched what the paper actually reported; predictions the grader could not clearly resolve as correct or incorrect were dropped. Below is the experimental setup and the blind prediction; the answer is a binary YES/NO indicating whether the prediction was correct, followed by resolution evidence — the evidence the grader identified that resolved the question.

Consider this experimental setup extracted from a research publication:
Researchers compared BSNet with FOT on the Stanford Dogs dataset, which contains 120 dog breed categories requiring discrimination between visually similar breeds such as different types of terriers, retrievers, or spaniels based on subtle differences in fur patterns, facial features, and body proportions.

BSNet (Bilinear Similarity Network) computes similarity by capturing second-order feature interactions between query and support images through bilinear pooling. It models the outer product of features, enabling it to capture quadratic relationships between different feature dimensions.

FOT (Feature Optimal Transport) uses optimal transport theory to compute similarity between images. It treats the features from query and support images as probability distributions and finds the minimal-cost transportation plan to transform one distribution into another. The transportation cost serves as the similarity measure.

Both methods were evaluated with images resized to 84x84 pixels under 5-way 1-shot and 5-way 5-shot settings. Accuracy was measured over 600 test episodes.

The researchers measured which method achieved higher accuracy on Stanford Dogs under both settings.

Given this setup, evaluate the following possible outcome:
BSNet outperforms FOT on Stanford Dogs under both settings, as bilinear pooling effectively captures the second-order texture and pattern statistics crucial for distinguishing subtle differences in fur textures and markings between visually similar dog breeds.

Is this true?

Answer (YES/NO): NO